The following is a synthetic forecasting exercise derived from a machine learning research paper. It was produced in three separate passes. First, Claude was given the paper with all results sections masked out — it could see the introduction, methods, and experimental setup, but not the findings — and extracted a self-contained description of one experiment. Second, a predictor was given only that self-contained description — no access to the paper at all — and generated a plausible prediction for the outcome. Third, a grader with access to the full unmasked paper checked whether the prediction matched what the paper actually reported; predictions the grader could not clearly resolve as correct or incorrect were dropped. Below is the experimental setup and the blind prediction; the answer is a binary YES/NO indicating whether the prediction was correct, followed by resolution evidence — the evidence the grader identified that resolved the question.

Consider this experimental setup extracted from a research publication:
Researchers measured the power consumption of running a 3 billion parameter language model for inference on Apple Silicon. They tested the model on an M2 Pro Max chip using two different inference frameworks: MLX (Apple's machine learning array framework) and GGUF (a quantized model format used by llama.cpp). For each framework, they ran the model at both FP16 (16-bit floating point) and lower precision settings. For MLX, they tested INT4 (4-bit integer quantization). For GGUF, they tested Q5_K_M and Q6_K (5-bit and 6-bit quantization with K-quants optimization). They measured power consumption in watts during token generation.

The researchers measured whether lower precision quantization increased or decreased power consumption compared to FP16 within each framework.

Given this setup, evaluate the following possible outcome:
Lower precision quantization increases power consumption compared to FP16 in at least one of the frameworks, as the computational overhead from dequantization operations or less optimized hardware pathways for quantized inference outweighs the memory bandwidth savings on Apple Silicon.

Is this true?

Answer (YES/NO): YES